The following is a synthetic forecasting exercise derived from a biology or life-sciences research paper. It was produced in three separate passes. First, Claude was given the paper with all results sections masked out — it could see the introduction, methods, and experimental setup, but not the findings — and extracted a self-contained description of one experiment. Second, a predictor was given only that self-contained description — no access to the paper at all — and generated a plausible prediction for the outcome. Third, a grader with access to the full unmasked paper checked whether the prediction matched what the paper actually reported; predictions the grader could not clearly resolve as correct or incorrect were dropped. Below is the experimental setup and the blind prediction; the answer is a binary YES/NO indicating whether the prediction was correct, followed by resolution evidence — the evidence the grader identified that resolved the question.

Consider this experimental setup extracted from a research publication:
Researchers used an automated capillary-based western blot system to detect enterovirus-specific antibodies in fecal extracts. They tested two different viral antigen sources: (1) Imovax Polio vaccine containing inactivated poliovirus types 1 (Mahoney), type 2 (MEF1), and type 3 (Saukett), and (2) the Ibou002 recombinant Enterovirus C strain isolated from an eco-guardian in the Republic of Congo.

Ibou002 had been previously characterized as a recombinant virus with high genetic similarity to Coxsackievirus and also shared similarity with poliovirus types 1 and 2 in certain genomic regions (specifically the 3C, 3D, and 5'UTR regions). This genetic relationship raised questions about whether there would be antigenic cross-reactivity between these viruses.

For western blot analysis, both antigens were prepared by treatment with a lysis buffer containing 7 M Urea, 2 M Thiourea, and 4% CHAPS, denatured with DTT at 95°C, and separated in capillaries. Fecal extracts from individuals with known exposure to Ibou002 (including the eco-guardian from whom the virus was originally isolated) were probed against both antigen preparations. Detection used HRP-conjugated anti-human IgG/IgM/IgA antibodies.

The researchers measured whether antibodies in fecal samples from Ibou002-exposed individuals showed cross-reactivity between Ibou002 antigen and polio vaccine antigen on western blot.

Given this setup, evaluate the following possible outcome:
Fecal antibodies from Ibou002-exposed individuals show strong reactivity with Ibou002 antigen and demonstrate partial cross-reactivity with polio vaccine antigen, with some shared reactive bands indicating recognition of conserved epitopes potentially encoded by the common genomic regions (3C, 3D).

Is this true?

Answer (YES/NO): NO